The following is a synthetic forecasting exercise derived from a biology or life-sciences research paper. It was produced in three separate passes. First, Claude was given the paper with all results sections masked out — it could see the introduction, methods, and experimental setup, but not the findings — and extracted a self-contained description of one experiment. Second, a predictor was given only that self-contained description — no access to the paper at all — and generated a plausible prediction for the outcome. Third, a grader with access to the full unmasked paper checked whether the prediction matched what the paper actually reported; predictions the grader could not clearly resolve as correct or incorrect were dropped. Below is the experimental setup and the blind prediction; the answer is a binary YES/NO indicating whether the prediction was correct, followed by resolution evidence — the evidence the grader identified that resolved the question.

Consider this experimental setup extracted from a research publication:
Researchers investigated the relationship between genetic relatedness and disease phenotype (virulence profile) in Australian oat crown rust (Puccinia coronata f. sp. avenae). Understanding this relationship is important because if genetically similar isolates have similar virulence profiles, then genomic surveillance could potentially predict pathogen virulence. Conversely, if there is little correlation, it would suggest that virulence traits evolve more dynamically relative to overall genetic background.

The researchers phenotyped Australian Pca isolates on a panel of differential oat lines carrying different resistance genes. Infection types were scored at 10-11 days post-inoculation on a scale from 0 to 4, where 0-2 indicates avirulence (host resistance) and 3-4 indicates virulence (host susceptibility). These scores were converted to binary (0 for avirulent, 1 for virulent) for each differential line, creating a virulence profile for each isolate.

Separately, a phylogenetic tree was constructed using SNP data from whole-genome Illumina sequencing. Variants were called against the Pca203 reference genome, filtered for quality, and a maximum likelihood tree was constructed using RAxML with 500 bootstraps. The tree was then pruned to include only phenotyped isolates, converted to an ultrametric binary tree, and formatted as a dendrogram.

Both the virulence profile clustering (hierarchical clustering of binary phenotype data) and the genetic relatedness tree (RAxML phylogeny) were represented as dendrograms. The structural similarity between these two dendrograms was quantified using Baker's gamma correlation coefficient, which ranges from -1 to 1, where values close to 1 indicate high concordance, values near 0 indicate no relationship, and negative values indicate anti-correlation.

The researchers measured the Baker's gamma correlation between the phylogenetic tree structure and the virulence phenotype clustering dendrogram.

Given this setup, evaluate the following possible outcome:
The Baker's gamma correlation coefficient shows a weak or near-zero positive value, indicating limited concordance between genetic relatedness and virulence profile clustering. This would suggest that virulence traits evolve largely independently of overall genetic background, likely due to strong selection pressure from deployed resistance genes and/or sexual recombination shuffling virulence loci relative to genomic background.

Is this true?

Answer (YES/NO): NO